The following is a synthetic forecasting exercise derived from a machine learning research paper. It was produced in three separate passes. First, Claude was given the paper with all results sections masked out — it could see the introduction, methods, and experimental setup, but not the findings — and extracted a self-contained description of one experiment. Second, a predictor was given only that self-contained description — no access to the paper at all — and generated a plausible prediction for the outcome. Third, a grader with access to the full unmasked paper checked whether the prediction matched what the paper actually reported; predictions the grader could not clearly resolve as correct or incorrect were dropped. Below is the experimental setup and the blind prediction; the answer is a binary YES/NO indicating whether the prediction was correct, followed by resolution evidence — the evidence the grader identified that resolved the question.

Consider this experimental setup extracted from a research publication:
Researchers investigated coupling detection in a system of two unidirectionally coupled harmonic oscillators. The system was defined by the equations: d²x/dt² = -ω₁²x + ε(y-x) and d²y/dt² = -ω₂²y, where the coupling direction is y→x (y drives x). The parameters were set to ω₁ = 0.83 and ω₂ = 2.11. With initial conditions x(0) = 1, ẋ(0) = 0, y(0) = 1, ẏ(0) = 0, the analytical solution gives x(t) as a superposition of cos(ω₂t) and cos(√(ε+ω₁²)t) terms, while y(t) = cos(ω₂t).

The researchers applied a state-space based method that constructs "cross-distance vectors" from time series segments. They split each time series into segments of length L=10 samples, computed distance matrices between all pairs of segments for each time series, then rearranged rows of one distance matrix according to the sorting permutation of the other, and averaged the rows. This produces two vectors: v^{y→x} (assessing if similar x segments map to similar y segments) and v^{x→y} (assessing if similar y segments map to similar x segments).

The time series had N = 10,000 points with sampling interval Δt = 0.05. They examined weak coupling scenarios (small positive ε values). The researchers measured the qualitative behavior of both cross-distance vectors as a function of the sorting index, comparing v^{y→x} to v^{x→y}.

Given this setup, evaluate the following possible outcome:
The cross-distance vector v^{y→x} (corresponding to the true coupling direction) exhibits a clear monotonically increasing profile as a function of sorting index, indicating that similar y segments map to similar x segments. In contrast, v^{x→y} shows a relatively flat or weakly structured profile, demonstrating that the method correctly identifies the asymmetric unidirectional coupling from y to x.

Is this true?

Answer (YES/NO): NO